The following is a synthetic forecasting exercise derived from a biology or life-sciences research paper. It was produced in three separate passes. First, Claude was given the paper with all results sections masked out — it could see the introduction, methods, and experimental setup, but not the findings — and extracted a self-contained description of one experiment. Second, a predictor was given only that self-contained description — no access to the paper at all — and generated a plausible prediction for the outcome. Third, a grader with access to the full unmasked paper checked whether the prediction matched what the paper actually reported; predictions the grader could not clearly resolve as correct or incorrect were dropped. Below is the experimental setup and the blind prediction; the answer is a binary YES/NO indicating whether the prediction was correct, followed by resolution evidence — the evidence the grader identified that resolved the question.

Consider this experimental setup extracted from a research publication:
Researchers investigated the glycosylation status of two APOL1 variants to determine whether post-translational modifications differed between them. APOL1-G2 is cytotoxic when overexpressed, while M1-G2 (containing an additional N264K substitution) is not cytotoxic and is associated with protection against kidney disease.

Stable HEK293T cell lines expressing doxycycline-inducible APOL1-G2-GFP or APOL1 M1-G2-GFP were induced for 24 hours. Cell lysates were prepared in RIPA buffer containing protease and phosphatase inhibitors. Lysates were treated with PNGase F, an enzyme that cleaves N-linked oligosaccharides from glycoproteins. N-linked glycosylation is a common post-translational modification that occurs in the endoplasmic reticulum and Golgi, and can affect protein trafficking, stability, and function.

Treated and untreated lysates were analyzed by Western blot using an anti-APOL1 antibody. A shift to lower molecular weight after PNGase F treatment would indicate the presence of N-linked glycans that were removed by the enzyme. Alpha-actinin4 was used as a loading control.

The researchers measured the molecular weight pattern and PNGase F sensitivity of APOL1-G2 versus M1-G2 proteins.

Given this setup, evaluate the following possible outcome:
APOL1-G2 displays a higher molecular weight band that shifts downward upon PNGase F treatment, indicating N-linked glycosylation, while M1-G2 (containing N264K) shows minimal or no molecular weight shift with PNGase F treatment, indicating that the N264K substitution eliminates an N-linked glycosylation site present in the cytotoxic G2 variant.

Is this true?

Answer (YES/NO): NO